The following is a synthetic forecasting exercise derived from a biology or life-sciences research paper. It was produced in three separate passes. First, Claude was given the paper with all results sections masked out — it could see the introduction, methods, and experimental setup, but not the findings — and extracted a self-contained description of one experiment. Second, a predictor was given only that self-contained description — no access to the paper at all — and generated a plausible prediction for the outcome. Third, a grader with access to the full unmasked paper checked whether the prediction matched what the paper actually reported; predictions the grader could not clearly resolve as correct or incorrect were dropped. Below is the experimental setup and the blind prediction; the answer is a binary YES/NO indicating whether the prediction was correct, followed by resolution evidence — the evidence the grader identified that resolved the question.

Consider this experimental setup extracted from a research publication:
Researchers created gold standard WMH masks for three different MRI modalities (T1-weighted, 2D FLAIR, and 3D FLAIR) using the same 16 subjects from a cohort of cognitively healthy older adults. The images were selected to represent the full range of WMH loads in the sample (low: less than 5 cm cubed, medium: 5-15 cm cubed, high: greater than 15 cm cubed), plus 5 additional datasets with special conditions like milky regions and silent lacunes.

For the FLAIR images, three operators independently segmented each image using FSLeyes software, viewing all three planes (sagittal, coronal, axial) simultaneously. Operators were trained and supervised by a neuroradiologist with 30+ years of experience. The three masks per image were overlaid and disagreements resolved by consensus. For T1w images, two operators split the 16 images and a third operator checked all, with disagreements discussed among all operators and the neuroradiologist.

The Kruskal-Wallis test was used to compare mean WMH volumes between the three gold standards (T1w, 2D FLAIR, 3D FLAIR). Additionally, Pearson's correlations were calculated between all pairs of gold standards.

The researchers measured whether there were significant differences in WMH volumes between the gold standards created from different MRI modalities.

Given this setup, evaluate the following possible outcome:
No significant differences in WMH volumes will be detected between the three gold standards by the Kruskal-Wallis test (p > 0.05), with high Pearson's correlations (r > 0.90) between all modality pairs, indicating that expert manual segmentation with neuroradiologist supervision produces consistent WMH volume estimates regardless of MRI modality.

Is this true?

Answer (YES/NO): YES